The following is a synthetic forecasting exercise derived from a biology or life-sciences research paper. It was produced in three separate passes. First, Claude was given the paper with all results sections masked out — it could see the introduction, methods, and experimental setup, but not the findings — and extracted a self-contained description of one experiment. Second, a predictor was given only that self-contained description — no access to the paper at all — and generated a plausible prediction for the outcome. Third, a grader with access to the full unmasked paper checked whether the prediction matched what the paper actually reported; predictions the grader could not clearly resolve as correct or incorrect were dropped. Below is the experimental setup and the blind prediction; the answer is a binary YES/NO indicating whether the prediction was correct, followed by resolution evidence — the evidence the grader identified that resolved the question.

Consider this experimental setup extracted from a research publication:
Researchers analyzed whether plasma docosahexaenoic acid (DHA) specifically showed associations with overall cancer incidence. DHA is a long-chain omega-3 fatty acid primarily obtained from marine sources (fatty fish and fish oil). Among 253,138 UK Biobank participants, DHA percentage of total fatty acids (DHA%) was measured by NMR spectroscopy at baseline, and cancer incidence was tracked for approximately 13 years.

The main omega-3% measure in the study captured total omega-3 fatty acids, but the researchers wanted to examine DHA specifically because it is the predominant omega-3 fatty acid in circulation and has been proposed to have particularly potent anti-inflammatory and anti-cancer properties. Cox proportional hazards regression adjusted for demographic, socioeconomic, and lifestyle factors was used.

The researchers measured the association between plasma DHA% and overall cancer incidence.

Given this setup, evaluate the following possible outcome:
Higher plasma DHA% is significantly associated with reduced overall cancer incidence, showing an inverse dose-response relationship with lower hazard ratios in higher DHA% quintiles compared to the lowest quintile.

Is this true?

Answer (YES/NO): YES